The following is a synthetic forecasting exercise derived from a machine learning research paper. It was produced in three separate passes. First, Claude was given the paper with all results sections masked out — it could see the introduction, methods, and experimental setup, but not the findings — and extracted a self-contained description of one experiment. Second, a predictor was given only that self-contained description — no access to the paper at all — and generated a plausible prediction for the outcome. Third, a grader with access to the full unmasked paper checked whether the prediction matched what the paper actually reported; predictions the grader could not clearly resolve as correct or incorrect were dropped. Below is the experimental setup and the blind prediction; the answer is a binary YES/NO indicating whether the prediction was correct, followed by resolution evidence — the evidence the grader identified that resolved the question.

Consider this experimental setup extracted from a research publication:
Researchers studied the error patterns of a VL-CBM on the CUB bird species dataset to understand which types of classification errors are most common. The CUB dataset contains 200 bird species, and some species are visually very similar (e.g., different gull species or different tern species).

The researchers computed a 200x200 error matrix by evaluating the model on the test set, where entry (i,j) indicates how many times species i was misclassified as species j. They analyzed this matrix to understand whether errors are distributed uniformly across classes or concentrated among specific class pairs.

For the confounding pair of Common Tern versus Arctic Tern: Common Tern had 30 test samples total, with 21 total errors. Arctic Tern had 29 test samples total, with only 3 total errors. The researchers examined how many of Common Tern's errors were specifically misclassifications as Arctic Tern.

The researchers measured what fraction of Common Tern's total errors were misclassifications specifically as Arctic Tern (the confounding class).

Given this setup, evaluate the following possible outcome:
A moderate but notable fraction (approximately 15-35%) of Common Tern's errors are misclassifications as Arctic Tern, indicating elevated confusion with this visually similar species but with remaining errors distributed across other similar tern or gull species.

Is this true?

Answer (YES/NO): NO